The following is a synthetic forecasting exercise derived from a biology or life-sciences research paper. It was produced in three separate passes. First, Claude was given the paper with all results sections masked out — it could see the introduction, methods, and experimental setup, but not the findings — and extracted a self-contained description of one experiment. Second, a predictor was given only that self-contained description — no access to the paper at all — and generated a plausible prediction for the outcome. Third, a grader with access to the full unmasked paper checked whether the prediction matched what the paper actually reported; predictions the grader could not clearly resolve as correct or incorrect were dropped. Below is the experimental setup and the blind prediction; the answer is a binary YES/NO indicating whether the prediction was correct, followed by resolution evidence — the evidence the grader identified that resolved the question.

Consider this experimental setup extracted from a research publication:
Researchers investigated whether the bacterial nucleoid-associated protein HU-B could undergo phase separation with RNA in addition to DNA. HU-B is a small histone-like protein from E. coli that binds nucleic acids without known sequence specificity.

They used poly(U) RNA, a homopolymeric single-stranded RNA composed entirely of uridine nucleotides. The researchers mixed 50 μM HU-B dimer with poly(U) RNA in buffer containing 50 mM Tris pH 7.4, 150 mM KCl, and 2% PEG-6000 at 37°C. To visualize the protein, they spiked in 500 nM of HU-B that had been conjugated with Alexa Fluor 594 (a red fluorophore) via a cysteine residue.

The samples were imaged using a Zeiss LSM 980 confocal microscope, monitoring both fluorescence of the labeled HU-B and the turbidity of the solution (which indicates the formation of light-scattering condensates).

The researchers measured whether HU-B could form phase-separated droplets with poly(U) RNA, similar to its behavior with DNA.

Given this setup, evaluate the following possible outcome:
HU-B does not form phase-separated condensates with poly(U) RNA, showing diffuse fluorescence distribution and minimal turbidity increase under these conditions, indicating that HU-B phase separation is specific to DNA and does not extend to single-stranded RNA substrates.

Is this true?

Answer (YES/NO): NO